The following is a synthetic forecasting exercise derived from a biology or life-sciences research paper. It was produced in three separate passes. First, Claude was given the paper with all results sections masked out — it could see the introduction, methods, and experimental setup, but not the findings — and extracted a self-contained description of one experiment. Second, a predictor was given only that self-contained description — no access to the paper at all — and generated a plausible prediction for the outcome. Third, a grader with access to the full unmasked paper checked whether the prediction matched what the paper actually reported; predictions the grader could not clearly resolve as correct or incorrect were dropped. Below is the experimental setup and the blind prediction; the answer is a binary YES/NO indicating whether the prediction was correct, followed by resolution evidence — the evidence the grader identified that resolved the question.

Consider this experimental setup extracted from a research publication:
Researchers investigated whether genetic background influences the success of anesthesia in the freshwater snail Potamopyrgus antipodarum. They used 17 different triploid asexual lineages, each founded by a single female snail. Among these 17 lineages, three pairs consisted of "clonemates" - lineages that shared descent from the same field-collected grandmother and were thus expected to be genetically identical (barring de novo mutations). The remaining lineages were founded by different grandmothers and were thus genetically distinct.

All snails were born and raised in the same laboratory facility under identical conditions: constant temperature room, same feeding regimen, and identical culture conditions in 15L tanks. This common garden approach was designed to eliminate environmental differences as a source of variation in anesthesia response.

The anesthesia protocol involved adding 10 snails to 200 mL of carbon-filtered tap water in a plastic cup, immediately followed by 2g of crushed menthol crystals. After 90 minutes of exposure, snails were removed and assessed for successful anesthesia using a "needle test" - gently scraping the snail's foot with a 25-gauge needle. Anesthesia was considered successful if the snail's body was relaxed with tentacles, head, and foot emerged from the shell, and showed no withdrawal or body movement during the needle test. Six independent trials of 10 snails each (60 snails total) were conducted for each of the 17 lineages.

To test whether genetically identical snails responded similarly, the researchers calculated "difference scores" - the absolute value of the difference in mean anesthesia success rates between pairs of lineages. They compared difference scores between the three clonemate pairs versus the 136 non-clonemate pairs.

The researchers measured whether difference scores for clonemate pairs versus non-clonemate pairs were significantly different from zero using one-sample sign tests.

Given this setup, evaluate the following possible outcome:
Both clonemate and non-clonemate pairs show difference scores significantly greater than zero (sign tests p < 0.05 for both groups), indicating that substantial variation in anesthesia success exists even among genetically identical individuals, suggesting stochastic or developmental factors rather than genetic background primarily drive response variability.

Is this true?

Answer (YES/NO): NO